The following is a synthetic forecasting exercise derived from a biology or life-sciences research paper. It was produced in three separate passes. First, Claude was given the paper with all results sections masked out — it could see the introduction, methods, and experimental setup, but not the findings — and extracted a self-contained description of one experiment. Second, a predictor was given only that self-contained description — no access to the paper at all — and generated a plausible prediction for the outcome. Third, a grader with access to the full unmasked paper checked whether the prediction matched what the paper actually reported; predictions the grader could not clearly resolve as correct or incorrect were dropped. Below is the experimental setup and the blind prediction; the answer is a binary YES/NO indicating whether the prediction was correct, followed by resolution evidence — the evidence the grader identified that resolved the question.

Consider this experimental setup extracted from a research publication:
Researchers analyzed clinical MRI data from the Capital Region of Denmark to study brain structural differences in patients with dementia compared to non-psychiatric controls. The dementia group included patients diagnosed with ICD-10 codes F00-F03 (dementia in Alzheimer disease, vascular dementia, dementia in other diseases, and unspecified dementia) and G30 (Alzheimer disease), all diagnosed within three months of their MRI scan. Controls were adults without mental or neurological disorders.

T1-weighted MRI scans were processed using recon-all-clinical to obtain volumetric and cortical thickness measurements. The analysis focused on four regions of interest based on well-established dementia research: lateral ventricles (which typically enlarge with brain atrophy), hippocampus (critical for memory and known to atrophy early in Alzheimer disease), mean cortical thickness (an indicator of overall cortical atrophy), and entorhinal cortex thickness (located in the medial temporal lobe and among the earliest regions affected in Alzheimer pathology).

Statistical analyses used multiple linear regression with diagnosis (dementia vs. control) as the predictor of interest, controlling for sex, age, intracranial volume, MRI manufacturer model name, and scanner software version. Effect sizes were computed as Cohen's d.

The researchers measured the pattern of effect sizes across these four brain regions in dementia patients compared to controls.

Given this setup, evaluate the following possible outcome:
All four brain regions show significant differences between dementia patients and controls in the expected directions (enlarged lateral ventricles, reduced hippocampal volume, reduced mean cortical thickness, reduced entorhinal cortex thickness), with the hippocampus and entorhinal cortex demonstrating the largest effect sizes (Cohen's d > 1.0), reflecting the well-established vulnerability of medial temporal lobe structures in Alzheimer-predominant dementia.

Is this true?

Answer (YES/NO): NO